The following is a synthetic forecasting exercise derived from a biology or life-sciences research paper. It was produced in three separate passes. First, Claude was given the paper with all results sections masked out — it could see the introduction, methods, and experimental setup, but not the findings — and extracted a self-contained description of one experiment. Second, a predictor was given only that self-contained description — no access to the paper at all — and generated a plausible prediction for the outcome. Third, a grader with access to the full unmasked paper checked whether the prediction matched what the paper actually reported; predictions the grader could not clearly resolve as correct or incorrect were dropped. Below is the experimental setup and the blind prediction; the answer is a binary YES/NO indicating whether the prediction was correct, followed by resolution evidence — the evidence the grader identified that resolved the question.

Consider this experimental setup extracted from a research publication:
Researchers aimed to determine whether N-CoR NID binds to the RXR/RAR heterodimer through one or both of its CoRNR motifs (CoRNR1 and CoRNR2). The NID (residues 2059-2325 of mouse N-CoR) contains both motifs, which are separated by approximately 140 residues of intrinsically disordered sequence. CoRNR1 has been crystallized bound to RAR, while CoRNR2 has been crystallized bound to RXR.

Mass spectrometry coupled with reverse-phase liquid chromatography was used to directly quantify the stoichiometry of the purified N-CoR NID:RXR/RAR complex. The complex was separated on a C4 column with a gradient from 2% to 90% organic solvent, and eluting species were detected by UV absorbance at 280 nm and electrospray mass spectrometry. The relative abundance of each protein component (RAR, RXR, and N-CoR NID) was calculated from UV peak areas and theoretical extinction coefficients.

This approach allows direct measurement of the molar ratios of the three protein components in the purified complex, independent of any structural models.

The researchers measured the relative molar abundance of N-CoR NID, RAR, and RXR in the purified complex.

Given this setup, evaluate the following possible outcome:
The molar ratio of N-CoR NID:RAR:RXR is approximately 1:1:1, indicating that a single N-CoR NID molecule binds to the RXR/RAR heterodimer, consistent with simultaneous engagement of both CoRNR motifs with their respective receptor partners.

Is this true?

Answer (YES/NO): YES